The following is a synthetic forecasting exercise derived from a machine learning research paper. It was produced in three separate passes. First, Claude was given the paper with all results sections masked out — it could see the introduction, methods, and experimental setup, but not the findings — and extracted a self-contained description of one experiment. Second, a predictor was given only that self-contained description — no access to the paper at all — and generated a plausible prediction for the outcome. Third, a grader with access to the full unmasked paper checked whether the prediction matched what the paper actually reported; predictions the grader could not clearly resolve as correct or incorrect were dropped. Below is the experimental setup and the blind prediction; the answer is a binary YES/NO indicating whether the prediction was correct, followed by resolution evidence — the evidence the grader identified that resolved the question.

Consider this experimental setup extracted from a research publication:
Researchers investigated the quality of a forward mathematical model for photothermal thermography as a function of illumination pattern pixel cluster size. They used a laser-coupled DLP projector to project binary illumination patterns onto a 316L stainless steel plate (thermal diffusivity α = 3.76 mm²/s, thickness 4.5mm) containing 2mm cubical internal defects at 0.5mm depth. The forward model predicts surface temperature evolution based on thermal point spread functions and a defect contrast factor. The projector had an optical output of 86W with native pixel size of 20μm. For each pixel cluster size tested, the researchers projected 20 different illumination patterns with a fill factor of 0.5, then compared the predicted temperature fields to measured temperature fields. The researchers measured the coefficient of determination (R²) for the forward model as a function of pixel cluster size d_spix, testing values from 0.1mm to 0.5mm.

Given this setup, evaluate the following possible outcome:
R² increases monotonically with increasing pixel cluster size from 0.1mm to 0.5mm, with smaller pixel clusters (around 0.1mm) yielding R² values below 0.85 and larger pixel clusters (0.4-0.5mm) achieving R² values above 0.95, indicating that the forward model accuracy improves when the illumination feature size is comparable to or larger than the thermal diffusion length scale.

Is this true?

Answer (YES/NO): NO